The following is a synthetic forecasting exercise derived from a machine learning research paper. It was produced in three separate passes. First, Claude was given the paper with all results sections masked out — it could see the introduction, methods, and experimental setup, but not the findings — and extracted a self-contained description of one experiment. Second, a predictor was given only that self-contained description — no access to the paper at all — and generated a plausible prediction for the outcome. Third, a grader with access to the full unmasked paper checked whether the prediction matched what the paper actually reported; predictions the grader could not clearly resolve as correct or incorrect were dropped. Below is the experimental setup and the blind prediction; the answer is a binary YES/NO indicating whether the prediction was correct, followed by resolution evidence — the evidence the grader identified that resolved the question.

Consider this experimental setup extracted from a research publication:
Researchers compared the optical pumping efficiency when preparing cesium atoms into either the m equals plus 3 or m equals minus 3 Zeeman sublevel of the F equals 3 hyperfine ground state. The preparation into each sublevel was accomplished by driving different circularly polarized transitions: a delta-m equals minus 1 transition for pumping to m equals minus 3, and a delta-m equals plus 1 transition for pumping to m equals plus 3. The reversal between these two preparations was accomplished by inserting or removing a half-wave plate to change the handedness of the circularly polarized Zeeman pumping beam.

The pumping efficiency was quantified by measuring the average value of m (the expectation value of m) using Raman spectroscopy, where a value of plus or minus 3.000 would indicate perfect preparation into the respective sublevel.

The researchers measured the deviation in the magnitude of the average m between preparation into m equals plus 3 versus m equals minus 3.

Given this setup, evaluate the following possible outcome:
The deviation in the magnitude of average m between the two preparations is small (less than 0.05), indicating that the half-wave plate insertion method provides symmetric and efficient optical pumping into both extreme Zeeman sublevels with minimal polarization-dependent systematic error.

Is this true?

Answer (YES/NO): YES